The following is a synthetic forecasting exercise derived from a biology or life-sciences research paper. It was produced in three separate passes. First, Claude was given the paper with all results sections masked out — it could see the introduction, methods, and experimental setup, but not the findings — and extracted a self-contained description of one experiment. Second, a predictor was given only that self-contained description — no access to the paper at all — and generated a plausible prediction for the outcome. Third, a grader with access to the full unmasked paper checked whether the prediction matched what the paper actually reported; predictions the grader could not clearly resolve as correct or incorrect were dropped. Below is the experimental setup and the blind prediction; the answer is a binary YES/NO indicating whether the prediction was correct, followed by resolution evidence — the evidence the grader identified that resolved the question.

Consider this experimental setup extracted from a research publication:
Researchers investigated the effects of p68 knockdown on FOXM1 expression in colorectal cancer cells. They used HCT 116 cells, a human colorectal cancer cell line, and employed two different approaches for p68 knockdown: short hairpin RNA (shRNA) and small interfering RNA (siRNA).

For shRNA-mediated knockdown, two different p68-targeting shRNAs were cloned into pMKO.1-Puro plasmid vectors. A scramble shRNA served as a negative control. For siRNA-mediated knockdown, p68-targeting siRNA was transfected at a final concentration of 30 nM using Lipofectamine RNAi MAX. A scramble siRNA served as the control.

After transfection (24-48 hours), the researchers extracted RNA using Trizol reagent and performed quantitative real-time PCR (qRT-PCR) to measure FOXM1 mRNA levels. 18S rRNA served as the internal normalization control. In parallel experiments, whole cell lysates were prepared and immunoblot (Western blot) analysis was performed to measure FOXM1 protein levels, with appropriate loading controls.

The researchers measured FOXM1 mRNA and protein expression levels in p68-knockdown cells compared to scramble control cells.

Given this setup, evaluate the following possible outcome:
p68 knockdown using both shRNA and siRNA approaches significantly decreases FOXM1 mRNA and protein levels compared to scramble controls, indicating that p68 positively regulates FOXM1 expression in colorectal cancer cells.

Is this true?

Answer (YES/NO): YES